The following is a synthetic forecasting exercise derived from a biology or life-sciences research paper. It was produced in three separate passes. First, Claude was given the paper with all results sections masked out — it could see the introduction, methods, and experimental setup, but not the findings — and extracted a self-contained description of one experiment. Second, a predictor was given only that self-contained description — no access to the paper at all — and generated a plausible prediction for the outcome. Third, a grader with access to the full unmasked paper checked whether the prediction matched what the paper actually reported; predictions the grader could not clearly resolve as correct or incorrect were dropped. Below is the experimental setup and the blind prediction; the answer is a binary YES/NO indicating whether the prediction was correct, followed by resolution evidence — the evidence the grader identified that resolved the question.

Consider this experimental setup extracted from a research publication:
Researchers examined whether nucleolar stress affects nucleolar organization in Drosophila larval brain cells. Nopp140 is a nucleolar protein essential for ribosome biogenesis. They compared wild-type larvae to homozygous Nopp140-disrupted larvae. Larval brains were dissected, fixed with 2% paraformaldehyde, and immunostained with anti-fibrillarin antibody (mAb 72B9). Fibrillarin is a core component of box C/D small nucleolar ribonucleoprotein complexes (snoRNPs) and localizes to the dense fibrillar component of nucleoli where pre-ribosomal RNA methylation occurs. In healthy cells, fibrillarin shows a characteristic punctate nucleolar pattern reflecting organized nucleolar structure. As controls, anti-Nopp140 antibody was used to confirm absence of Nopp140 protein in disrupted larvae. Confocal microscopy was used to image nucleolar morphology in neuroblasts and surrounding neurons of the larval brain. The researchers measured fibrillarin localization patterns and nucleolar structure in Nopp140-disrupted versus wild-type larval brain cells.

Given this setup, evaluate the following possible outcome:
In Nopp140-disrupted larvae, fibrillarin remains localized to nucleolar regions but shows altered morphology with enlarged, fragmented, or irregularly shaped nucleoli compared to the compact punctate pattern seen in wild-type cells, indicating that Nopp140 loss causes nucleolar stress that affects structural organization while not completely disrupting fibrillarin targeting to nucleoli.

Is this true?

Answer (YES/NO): NO